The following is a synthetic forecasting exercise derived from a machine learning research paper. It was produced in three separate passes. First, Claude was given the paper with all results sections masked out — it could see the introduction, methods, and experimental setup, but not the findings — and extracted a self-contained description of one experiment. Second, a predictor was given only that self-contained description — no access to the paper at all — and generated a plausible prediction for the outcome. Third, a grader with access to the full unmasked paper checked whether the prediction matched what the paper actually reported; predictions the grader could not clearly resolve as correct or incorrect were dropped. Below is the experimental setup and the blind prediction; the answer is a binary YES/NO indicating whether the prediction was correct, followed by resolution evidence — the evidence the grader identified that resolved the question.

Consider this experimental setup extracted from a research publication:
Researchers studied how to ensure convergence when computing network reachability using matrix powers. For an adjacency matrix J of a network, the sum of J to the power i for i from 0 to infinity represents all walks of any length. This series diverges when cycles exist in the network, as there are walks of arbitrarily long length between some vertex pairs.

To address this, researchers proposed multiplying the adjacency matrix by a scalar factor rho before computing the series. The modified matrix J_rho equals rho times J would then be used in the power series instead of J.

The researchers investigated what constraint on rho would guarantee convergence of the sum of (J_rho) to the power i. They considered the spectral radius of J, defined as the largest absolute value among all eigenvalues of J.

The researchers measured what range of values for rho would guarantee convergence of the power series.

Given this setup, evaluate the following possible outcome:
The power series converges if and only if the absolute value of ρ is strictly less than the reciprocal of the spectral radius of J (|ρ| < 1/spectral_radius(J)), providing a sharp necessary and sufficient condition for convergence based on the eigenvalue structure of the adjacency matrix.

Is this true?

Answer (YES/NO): NO